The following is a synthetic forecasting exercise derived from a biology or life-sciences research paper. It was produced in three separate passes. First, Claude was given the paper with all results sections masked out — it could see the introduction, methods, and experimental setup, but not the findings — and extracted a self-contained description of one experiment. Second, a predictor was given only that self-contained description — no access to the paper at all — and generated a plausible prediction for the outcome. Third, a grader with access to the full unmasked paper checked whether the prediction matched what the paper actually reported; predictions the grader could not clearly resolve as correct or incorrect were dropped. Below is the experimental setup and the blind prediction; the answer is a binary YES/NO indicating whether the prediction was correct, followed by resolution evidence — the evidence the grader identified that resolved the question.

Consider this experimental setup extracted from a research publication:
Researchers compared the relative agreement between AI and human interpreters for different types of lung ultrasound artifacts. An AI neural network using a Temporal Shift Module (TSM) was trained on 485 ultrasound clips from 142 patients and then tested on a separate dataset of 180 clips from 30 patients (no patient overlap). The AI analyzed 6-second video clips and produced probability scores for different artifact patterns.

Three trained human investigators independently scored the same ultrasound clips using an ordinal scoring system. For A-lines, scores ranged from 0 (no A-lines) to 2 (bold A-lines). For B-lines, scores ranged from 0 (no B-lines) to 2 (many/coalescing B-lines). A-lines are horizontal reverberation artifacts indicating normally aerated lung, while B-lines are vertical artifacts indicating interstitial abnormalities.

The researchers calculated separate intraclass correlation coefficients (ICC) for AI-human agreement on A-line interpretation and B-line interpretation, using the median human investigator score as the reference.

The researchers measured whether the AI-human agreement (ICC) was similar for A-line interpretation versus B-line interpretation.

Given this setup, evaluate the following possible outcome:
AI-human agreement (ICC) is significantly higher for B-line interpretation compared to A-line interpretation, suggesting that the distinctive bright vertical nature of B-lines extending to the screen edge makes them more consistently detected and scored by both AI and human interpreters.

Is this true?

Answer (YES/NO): NO